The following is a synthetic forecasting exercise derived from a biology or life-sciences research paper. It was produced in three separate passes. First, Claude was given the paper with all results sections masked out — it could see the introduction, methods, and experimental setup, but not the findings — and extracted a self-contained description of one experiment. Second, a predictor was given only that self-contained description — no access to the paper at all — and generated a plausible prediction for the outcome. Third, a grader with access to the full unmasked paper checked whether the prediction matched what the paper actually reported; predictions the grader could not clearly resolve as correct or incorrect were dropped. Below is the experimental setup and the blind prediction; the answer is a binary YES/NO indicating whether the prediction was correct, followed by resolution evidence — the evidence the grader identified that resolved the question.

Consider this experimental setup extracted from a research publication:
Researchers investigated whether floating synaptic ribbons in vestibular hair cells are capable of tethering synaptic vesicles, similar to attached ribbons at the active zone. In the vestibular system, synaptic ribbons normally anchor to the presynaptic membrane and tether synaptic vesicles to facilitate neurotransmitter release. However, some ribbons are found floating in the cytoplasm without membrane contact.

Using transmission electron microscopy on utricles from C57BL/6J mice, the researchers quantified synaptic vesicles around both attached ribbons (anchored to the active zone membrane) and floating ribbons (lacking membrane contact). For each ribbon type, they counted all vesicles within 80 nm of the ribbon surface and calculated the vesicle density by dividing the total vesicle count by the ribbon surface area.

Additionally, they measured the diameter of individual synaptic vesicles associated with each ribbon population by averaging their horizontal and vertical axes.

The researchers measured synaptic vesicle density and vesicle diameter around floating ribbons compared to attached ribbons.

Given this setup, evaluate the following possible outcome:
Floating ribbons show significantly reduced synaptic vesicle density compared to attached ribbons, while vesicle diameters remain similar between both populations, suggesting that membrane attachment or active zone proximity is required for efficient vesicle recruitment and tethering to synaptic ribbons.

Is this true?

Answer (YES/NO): NO